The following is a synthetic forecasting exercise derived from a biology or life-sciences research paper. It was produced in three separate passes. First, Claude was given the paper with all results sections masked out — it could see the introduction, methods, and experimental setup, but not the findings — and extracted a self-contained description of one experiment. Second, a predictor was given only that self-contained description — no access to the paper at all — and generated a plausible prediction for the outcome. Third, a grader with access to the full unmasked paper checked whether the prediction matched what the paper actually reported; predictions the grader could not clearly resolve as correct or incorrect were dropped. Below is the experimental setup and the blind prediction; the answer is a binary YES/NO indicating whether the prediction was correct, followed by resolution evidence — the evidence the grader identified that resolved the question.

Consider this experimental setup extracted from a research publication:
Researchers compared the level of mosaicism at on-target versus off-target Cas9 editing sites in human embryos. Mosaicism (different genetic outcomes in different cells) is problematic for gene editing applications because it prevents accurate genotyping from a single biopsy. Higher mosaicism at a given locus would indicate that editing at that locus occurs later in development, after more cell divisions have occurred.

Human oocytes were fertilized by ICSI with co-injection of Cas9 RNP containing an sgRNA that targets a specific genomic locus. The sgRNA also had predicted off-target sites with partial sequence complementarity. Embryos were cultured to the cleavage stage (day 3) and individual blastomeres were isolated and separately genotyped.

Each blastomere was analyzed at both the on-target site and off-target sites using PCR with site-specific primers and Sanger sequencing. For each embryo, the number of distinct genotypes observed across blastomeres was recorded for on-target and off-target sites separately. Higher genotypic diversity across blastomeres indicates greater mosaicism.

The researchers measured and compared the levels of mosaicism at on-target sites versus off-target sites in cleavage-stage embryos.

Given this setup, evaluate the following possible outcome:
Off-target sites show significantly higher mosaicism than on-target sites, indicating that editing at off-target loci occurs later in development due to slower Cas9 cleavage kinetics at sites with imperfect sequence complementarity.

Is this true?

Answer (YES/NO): NO